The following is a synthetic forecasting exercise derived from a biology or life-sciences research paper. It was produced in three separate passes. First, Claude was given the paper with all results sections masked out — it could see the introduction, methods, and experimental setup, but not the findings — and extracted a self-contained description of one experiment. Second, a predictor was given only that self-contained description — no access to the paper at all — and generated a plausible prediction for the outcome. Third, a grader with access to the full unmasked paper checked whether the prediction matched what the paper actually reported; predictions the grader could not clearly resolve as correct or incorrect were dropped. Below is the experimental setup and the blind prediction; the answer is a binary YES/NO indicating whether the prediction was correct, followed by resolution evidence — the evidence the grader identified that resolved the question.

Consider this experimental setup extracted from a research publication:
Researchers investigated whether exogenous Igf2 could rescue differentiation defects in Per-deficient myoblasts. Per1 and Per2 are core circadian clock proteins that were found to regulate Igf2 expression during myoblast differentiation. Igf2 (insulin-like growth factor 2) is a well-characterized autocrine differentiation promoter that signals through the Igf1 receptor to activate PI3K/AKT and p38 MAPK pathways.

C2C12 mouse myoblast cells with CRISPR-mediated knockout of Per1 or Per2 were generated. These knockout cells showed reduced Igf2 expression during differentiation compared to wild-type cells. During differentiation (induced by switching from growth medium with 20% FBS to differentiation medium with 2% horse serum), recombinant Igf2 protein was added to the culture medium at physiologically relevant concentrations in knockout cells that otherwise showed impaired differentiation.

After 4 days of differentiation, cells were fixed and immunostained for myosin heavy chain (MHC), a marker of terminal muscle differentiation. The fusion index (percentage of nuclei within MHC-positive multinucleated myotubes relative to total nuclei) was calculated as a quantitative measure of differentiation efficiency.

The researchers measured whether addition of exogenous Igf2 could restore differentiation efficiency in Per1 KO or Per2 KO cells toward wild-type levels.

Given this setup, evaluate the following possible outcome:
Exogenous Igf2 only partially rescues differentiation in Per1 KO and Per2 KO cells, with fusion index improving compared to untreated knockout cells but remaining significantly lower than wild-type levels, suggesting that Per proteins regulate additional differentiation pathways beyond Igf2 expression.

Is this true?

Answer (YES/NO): YES